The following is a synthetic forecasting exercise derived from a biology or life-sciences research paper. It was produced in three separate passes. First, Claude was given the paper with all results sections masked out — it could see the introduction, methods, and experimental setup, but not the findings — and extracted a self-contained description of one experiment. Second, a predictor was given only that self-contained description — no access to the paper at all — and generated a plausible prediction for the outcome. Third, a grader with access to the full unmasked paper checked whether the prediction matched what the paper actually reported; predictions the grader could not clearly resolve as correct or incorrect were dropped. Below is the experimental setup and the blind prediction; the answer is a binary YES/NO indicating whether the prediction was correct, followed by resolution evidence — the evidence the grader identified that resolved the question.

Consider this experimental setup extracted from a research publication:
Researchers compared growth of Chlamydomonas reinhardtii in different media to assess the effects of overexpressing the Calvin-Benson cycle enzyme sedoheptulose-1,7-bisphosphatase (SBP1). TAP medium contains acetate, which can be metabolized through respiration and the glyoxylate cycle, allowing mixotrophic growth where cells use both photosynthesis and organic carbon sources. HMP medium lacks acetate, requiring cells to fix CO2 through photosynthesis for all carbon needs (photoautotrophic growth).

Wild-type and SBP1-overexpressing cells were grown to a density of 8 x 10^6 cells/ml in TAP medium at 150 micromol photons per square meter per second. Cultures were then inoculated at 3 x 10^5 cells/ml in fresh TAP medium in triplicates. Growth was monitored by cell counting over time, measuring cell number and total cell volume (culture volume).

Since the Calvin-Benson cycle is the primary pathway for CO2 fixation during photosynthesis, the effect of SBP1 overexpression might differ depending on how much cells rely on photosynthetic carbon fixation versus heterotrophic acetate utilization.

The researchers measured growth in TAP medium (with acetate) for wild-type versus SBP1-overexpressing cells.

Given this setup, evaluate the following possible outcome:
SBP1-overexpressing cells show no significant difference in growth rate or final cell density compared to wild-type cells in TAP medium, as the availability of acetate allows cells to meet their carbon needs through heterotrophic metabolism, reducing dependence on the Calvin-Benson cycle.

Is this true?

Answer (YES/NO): NO